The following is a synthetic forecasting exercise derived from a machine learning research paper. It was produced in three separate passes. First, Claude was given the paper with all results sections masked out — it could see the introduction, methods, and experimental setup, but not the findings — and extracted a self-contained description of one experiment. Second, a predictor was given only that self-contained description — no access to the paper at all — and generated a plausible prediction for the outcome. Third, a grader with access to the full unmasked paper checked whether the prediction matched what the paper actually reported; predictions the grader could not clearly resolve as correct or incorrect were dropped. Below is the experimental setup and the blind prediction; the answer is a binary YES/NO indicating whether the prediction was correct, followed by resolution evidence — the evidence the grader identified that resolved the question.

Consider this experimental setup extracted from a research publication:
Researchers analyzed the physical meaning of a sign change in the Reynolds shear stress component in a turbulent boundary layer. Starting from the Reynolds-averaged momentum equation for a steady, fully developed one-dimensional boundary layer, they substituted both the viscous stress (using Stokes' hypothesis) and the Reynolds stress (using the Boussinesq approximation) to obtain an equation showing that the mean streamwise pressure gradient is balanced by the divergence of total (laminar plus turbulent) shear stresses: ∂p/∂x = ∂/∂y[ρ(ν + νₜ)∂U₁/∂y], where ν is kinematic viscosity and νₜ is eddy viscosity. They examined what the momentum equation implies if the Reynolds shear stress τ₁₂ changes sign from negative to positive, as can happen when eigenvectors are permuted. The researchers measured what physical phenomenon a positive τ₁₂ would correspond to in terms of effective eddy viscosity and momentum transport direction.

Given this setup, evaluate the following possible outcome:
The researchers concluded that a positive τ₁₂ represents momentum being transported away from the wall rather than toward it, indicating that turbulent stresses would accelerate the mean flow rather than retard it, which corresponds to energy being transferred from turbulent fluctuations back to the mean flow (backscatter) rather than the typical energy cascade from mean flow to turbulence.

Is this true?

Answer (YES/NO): NO